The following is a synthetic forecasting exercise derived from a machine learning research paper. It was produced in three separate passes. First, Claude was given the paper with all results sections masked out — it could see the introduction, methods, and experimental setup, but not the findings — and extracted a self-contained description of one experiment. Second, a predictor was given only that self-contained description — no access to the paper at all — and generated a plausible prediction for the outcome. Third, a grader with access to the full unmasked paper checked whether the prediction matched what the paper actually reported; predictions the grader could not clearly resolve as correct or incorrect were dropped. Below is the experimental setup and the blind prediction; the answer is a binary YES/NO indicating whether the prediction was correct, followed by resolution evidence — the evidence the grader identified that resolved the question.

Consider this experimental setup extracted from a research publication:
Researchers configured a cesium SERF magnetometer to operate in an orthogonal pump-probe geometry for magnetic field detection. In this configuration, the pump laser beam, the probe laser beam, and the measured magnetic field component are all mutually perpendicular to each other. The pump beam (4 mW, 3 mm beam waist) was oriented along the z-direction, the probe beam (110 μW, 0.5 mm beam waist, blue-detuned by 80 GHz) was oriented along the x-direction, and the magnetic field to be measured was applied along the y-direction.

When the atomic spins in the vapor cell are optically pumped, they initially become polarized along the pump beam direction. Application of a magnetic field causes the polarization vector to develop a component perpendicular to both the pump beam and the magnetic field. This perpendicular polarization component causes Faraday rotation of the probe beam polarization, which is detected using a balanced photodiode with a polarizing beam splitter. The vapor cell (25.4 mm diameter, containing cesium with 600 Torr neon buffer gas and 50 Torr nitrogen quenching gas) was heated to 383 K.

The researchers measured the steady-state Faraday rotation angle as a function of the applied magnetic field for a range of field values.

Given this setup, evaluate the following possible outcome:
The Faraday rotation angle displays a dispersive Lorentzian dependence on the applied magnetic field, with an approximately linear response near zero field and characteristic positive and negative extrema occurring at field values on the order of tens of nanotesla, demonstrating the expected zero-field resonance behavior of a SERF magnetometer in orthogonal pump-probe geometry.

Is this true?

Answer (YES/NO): YES